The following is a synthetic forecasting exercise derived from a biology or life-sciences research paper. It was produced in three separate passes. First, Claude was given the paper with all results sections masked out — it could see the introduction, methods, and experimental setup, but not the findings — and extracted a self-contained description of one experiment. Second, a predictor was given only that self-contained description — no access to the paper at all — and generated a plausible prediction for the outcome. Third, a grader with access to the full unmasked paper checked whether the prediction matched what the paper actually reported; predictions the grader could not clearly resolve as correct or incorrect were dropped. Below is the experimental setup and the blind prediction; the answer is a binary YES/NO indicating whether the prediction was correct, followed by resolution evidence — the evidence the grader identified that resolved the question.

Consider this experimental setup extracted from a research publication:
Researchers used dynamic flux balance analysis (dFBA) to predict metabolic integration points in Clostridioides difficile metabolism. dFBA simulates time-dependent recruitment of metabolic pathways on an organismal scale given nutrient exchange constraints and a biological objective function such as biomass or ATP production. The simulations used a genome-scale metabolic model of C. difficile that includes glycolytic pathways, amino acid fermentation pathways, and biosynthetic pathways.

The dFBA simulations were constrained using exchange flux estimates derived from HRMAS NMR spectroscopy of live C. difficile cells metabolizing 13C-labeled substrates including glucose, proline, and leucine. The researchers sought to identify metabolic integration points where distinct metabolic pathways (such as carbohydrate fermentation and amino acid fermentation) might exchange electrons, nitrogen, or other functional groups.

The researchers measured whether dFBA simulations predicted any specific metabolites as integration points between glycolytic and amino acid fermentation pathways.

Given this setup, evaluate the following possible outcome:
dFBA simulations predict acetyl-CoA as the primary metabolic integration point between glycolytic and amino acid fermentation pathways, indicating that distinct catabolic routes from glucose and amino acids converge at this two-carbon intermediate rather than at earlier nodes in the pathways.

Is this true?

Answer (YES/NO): NO